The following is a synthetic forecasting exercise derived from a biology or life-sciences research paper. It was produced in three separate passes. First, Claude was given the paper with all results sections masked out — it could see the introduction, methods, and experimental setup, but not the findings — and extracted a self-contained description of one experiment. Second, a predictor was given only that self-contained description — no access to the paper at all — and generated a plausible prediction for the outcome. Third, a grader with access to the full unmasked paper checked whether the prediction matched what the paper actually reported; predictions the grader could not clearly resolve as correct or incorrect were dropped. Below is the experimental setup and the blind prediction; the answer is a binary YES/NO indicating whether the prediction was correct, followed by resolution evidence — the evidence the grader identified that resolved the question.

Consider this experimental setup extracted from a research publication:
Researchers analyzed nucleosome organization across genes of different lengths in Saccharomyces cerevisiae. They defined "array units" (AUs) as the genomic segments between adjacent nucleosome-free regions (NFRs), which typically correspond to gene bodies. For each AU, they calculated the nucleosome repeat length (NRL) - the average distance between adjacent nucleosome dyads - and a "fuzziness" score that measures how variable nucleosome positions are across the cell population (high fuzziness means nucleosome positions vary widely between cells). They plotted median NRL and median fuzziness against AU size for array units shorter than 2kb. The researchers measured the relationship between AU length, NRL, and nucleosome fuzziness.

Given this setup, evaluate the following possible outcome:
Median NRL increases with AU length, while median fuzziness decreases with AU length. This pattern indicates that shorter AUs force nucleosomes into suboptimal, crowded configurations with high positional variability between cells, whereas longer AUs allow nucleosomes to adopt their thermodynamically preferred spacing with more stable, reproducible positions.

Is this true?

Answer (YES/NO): YES